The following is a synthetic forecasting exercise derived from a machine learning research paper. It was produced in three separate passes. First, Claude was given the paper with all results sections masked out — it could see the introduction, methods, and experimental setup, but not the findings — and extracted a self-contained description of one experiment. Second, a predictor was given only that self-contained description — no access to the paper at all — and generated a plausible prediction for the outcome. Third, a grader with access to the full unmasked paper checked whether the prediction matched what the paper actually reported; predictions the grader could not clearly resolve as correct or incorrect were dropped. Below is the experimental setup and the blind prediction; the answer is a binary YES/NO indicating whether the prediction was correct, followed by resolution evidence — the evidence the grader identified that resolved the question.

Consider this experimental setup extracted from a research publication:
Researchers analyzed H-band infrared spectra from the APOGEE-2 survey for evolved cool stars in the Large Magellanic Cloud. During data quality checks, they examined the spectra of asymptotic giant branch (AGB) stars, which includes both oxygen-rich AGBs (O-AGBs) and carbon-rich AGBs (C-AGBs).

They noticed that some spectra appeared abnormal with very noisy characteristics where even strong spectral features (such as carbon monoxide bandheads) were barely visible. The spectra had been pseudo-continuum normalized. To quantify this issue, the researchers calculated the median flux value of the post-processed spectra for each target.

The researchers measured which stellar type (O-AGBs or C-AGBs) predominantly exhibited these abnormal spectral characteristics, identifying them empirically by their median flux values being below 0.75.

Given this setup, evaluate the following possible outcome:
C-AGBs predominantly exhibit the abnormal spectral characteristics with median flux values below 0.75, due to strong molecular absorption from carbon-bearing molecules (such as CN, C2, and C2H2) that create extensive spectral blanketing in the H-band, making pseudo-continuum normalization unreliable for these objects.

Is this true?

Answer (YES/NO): YES